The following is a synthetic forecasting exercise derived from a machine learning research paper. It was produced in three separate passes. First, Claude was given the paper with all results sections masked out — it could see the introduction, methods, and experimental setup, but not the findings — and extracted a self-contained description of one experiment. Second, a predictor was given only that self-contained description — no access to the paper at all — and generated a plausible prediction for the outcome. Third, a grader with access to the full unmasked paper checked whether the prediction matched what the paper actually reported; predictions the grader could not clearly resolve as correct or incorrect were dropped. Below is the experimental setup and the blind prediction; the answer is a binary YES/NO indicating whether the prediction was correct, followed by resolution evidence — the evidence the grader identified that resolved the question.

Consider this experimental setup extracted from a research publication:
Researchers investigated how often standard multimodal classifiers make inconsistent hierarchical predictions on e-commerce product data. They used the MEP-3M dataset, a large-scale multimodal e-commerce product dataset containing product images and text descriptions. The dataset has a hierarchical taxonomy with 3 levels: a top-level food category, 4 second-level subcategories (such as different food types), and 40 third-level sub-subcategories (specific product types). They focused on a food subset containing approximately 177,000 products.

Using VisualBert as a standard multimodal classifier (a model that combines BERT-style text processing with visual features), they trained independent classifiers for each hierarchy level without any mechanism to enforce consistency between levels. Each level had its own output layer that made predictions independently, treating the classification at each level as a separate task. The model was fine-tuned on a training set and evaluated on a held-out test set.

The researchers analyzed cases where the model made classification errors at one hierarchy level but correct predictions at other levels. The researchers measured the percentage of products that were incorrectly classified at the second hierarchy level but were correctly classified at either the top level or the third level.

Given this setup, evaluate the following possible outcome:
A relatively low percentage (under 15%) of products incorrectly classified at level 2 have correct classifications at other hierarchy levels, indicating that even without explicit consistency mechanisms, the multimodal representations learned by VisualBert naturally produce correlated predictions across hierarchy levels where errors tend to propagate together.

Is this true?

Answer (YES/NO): YES